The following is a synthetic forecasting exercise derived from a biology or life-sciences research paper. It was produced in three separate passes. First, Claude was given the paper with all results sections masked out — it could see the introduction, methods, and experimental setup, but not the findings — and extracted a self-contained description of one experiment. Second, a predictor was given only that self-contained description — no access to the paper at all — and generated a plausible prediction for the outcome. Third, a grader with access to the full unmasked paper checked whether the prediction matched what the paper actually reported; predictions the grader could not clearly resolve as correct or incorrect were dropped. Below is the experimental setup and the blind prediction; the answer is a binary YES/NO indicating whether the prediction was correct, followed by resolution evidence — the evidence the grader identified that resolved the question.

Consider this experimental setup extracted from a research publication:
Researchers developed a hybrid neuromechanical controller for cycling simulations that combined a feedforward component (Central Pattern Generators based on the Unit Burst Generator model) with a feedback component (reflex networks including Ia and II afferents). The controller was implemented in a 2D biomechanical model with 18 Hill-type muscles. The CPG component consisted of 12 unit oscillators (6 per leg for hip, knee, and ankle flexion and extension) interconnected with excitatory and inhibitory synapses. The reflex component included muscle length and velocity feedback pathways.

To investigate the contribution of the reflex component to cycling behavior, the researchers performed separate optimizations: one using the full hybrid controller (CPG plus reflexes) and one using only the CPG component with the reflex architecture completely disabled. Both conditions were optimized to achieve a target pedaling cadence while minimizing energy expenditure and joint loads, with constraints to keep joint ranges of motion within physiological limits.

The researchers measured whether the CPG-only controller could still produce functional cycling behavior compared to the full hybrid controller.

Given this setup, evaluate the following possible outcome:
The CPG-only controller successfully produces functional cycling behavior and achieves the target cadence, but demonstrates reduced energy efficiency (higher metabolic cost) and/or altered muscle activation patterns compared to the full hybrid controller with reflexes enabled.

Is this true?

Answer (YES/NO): YES